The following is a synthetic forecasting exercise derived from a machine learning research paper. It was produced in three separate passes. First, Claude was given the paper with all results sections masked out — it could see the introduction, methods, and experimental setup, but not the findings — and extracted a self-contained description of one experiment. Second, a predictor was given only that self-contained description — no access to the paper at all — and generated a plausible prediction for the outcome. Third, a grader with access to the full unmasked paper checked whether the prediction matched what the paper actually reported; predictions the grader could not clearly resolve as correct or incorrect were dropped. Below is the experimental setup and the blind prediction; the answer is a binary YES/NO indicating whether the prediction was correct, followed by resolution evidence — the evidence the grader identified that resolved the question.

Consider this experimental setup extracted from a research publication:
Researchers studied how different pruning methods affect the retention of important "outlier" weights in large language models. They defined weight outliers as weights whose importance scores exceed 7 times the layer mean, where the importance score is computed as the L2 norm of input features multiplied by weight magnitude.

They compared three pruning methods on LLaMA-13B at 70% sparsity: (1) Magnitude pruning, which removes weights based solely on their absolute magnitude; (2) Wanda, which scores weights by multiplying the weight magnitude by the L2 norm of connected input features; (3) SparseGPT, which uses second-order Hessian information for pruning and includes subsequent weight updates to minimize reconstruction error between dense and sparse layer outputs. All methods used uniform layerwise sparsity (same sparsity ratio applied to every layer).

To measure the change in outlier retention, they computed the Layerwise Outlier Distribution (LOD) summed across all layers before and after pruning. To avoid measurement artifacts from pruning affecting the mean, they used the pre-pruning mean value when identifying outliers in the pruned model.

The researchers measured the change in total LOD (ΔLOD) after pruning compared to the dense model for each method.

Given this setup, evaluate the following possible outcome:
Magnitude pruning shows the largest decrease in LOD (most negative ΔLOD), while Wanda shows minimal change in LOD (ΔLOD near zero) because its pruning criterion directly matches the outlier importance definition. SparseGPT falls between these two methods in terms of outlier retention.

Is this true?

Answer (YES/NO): NO